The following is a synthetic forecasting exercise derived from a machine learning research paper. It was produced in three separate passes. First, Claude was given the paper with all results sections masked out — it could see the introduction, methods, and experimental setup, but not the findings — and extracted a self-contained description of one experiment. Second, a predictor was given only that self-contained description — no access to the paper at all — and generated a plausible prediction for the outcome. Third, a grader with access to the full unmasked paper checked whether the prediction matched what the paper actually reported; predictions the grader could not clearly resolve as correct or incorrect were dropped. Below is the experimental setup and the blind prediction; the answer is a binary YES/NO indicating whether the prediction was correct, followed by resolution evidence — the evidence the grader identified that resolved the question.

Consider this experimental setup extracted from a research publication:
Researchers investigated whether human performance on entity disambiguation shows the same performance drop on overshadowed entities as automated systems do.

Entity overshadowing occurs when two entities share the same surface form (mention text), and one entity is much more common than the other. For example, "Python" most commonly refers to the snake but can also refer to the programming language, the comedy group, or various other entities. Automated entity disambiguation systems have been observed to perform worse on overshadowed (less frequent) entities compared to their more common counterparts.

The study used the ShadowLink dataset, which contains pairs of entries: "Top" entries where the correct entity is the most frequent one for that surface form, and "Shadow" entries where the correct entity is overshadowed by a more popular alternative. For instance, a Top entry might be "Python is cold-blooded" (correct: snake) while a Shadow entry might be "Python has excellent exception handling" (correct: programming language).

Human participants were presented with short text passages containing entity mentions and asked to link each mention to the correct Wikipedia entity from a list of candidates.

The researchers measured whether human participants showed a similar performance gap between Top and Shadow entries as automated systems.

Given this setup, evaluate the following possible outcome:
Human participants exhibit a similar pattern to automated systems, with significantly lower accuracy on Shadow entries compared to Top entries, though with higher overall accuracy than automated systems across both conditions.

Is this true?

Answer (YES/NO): NO